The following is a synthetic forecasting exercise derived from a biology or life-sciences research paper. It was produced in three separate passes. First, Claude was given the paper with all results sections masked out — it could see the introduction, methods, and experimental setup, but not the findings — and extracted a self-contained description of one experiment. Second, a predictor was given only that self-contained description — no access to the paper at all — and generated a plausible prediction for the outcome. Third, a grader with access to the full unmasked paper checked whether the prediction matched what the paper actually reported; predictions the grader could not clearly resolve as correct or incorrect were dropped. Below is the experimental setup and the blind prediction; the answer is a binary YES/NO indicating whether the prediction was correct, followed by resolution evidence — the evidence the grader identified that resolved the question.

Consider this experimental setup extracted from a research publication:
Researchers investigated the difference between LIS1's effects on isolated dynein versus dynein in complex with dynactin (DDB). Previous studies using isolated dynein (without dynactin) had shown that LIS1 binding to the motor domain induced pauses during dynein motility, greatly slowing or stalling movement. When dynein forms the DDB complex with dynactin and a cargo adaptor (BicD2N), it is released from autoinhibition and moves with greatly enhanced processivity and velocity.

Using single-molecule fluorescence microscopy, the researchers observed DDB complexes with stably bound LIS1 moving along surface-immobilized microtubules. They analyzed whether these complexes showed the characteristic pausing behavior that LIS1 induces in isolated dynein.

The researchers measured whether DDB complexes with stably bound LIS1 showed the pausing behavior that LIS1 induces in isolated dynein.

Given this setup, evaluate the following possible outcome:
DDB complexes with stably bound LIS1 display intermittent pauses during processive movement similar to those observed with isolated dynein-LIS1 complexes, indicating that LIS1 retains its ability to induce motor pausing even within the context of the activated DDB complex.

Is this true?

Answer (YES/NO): NO